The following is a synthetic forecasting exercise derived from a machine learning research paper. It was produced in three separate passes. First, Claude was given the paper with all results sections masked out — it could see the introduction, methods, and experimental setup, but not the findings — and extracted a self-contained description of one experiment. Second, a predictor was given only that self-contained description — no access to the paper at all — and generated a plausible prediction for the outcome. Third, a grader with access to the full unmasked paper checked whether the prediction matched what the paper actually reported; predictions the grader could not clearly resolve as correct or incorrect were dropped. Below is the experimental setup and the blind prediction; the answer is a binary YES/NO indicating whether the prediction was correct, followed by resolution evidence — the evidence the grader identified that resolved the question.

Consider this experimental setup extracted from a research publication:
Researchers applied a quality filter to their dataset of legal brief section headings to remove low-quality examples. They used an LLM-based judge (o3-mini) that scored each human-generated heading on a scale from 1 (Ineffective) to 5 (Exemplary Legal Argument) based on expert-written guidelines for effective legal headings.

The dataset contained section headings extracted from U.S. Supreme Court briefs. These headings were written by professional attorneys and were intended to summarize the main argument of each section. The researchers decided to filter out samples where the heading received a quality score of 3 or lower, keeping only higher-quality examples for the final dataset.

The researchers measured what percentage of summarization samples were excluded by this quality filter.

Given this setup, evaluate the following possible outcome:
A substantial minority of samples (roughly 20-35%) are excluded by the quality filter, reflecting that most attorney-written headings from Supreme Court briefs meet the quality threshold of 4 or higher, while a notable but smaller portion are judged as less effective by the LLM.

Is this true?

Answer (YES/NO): NO